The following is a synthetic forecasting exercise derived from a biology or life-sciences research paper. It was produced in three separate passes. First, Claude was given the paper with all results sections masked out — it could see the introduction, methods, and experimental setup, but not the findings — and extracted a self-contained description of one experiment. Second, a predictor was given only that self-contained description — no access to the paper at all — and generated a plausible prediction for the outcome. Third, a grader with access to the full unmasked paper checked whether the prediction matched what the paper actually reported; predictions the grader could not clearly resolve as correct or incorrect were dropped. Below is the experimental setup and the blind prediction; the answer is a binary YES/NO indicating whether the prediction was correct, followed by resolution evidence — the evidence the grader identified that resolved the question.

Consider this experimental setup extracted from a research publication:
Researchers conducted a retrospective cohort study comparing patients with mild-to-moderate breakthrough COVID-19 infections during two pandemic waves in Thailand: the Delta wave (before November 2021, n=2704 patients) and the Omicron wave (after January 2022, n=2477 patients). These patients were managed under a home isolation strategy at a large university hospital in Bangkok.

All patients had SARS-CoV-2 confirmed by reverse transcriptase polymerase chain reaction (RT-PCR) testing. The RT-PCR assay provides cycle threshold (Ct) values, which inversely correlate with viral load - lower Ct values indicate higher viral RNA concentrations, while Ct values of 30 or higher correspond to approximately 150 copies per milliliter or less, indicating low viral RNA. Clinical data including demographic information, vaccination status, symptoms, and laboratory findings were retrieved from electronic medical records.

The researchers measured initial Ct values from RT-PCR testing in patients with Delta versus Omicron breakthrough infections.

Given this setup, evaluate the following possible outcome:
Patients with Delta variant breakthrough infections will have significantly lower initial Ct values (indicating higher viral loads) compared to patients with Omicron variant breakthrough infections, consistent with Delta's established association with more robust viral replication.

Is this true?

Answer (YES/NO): NO